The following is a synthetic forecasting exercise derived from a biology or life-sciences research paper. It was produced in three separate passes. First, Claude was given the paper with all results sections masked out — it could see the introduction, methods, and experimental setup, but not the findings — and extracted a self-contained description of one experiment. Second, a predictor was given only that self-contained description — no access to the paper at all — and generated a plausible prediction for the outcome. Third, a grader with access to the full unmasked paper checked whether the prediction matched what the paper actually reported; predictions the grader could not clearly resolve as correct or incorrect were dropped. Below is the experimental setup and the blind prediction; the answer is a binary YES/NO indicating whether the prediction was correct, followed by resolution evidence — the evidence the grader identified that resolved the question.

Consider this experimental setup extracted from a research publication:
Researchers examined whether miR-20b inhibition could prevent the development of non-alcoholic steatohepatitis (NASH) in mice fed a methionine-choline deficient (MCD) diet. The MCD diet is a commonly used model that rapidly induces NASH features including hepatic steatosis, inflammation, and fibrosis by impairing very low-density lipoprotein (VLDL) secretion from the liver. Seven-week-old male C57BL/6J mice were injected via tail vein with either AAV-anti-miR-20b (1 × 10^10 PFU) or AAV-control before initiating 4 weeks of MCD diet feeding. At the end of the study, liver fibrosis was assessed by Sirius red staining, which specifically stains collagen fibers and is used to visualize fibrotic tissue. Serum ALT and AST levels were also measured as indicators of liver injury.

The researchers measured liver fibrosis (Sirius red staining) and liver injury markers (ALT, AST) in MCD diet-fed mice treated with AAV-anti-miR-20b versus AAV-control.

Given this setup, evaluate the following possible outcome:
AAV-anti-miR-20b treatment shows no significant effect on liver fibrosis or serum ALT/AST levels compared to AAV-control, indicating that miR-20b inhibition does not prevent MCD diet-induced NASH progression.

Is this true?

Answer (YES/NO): NO